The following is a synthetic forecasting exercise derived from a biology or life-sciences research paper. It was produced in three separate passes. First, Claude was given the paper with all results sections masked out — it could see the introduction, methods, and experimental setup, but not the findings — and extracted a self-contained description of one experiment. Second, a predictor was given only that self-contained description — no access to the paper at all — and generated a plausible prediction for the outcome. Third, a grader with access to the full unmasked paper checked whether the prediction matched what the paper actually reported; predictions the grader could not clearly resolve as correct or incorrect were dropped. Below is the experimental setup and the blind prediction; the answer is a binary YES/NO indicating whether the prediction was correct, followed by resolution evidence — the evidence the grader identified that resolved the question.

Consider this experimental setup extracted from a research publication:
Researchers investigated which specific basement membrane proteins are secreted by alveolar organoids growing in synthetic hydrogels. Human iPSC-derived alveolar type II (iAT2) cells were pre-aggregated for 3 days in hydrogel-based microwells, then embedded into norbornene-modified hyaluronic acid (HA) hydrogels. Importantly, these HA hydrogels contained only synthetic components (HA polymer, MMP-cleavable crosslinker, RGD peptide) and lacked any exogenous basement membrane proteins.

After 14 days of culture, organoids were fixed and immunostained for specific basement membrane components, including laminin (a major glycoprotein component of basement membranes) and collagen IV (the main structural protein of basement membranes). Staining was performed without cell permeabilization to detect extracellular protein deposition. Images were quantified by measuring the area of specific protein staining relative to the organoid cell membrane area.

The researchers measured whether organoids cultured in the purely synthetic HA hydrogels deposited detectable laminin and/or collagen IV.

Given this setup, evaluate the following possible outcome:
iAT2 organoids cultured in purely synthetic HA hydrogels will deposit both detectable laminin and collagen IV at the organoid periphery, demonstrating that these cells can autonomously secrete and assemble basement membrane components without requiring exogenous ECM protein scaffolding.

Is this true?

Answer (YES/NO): NO